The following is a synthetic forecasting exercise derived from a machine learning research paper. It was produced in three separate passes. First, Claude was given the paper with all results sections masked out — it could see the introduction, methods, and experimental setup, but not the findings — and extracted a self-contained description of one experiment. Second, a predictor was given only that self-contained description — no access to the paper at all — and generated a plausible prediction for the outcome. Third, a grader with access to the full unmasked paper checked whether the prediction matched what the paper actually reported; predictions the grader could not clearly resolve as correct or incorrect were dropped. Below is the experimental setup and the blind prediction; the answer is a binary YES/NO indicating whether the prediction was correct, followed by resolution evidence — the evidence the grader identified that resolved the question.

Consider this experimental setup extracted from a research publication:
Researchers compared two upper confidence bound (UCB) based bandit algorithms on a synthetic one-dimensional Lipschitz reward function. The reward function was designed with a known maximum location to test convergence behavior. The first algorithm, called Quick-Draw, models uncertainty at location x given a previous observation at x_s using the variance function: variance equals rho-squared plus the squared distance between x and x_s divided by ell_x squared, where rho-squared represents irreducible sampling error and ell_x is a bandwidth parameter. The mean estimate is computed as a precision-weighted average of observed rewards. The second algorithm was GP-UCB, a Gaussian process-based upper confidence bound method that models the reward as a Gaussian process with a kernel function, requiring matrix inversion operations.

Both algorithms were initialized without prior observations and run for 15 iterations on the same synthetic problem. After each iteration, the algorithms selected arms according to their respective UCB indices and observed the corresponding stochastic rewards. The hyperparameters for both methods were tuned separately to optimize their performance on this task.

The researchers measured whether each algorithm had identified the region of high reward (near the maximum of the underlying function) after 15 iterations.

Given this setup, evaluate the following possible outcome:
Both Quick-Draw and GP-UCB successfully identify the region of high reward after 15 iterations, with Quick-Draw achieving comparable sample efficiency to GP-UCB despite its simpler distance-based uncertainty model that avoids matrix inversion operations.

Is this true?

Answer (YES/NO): YES